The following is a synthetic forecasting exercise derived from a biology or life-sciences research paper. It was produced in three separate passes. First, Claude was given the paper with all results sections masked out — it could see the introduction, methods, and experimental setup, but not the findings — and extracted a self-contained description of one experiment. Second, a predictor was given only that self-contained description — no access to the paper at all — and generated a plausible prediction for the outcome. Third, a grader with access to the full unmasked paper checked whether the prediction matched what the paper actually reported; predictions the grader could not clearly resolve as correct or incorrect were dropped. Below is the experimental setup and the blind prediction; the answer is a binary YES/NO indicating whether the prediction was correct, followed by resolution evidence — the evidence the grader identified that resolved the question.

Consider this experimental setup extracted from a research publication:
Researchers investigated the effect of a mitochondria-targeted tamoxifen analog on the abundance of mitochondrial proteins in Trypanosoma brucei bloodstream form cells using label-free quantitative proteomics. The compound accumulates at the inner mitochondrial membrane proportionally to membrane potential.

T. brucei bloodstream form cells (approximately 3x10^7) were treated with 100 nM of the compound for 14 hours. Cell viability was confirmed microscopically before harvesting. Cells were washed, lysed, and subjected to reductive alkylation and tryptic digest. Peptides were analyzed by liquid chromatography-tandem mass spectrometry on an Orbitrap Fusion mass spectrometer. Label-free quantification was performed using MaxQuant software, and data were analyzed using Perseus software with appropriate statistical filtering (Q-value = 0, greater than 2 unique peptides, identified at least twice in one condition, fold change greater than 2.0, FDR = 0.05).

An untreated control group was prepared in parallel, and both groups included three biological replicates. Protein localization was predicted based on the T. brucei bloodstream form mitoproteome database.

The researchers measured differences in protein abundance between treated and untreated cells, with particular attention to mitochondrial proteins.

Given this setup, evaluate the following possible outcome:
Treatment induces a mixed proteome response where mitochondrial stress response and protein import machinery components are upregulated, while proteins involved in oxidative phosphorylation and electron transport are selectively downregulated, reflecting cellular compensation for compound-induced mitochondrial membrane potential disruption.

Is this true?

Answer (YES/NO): NO